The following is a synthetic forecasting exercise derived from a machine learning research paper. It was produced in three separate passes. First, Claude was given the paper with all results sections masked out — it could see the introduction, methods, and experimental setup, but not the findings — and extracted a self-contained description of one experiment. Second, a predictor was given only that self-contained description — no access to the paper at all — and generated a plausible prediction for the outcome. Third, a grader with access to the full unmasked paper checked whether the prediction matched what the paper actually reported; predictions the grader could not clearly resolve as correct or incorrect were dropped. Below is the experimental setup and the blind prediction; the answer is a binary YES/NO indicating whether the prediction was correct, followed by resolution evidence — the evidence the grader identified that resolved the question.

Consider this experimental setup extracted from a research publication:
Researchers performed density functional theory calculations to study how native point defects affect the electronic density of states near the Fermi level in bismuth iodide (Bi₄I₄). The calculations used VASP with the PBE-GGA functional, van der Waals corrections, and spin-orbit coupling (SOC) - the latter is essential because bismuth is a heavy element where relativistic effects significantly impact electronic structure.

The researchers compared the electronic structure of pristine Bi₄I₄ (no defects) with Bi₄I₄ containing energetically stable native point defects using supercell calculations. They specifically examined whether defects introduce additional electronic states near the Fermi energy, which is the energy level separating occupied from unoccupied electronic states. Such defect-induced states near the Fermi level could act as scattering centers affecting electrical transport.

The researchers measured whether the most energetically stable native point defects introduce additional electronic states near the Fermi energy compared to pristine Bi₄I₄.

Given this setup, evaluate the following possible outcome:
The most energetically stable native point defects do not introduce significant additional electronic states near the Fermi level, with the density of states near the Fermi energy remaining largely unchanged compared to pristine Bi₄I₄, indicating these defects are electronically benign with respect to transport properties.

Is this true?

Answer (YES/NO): NO